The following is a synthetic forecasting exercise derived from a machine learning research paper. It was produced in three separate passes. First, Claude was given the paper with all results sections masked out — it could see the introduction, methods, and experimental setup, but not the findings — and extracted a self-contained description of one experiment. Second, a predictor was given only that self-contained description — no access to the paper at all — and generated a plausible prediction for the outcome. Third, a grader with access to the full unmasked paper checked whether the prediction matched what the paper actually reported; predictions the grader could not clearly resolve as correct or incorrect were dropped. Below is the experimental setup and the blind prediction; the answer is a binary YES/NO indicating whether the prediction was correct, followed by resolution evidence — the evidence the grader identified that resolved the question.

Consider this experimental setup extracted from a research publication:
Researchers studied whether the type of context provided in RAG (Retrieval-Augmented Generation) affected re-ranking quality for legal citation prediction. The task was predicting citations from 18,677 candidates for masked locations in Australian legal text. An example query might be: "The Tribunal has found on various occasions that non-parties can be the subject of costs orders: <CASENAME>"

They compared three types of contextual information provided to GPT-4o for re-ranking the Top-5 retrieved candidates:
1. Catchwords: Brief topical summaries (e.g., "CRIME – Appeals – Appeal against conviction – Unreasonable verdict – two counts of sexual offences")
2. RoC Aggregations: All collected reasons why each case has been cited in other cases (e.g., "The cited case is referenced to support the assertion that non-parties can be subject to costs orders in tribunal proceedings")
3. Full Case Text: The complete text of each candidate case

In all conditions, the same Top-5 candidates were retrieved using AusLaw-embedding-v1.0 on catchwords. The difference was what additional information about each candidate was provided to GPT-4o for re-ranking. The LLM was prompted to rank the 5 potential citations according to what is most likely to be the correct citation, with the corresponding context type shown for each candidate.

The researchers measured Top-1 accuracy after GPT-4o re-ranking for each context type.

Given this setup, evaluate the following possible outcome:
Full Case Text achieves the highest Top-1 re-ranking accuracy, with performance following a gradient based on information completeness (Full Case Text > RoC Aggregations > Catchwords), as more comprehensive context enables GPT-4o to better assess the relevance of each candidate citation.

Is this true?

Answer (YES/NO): NO